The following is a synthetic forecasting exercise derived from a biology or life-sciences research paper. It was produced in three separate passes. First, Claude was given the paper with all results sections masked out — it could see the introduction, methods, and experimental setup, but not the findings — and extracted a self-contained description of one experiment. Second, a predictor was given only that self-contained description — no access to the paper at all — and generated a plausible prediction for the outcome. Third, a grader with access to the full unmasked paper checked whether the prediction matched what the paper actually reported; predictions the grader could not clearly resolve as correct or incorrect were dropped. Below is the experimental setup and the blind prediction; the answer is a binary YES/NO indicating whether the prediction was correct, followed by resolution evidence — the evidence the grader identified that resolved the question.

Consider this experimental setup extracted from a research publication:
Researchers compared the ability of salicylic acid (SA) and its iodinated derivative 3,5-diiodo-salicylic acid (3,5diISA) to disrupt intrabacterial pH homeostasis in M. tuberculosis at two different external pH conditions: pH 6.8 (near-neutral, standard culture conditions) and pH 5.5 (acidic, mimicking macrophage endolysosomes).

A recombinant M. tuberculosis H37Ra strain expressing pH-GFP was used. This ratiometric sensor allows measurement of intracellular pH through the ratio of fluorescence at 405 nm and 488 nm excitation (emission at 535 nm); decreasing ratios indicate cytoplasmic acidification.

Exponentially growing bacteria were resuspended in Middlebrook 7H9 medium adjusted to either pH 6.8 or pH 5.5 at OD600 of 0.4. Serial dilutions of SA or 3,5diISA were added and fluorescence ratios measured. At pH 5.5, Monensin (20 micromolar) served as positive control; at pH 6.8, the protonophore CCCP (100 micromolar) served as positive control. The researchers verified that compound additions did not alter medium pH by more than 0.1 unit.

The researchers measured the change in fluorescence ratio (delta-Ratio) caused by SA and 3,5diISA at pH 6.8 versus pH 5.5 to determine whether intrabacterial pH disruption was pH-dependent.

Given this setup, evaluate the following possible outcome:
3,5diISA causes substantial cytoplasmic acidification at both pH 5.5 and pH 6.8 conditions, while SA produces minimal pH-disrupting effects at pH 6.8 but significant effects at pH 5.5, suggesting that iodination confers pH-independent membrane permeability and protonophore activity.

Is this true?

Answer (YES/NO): NO